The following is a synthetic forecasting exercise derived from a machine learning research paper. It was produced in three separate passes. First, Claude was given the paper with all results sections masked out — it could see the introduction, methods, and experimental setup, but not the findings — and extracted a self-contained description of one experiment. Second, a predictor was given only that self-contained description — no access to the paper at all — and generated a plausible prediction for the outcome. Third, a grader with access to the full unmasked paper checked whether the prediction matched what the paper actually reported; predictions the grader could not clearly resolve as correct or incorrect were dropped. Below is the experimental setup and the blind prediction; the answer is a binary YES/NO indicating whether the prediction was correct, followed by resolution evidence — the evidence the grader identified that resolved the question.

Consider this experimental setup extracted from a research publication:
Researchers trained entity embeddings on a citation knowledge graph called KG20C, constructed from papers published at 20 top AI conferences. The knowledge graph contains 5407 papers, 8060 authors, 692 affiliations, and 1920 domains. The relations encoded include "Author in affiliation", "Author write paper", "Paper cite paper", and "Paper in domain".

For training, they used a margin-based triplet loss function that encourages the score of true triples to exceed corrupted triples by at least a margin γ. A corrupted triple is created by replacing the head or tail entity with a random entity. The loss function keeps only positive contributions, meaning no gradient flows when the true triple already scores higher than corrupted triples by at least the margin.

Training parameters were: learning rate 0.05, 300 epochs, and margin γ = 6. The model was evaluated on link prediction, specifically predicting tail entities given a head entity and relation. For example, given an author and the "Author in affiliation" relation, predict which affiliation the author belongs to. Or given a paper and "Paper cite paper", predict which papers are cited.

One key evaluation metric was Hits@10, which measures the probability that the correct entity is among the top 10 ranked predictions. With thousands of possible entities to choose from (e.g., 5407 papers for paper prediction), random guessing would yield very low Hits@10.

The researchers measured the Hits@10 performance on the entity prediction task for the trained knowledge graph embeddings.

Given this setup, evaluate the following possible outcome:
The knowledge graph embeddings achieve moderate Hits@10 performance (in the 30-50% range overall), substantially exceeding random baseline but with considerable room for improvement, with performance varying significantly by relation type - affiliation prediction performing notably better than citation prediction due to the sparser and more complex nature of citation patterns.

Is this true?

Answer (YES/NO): NO